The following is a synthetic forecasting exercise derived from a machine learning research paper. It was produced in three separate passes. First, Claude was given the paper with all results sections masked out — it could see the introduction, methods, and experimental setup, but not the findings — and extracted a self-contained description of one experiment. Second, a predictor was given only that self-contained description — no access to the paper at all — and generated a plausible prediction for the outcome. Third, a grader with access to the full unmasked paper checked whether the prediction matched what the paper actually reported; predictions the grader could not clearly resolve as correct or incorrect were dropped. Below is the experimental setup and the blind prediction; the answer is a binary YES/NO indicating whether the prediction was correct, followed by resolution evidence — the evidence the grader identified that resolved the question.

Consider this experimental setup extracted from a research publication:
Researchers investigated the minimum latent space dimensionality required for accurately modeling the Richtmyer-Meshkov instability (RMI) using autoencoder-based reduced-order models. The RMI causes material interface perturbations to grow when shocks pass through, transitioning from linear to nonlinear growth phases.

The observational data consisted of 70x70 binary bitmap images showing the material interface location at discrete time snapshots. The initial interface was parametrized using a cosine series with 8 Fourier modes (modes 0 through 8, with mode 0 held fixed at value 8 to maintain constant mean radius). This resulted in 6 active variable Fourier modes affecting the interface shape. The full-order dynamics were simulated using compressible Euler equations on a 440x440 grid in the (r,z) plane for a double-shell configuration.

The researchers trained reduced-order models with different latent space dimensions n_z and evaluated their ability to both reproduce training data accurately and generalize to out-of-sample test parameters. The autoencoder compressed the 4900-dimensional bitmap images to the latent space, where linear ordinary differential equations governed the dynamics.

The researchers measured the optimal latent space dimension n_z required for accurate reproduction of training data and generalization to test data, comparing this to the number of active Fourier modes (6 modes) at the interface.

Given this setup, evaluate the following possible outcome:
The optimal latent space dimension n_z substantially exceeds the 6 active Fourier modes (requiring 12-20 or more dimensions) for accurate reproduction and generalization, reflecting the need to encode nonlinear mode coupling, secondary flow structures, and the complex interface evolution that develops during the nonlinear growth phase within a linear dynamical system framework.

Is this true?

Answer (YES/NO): NO